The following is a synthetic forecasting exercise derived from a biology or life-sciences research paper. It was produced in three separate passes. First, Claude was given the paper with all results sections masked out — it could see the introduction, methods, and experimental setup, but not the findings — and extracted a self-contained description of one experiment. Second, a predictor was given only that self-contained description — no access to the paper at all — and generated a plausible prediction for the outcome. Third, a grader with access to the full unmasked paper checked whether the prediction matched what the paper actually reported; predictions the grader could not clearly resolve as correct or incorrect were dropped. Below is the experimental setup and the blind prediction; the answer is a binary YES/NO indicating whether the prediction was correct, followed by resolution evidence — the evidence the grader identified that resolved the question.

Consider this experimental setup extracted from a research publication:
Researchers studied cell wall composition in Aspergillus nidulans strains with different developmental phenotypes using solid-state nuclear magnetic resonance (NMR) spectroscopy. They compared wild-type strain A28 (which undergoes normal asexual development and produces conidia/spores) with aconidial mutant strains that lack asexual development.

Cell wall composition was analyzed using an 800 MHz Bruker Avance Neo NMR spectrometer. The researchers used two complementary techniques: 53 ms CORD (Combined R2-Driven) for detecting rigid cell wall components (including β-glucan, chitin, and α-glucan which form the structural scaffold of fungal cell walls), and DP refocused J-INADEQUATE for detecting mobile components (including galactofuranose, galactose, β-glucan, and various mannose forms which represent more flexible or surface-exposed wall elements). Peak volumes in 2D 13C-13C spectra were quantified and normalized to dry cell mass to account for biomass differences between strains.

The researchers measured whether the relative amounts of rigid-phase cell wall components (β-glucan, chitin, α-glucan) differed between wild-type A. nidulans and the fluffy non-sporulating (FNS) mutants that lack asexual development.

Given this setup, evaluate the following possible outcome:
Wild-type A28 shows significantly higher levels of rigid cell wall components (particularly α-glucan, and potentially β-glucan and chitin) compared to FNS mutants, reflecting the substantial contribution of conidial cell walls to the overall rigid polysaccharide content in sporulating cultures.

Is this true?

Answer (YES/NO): NO